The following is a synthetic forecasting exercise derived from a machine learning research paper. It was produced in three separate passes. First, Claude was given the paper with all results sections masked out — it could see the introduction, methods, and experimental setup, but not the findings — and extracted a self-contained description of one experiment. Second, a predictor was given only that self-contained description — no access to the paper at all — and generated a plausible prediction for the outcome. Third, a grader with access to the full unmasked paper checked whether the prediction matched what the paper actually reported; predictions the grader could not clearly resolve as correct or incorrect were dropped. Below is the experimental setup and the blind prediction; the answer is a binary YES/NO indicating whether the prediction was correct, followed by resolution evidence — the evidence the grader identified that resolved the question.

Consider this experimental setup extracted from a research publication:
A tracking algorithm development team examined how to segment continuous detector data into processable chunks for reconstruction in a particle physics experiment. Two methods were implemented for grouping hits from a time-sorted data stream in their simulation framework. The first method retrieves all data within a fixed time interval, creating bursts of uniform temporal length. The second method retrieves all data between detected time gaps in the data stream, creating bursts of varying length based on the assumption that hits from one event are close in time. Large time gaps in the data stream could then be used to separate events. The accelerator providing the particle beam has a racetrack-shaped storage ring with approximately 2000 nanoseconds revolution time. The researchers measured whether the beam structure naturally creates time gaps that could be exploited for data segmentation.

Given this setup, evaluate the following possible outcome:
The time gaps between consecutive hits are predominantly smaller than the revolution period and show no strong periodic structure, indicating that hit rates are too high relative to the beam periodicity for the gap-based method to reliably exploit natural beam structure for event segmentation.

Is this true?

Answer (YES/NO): NO